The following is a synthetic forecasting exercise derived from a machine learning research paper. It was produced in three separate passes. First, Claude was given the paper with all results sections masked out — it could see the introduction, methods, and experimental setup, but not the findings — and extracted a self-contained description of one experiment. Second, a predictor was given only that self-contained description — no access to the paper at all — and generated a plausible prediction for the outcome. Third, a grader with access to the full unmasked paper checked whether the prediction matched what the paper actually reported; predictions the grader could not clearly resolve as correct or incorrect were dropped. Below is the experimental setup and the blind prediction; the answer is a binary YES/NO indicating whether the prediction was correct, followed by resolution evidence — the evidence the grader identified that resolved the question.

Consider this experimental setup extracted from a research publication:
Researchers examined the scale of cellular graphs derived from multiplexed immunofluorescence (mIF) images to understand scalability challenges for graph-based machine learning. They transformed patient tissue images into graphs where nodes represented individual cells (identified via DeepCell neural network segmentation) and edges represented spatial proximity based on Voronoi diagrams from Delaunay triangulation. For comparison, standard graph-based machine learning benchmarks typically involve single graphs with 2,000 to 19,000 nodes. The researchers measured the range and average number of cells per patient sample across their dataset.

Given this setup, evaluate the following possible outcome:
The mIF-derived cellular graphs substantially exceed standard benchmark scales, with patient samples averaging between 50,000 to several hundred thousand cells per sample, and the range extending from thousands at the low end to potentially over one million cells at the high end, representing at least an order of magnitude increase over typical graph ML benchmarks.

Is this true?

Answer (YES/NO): NO